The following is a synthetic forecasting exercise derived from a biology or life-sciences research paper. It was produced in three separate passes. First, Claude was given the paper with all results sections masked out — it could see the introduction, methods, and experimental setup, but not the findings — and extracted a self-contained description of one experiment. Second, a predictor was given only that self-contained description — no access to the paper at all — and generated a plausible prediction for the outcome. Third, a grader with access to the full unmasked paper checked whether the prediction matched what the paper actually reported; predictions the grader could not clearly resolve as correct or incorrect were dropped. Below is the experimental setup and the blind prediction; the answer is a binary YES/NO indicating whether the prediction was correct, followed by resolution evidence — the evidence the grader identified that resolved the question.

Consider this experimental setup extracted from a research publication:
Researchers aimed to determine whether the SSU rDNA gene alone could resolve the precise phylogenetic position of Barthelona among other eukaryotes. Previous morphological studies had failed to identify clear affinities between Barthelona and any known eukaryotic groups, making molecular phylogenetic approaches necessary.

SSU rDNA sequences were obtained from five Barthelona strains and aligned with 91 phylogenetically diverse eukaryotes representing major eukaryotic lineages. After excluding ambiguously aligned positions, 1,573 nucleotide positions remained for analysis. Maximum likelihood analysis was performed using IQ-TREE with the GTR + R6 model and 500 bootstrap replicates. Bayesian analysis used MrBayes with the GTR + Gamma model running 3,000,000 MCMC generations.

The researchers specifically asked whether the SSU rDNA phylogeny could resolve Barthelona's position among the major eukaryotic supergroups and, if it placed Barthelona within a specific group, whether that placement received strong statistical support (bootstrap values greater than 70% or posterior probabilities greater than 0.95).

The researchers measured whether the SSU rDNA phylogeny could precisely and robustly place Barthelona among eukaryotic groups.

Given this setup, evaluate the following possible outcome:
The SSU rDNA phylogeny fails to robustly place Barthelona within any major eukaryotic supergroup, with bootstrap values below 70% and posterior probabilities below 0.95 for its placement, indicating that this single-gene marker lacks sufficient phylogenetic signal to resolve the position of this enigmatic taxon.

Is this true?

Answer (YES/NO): YES